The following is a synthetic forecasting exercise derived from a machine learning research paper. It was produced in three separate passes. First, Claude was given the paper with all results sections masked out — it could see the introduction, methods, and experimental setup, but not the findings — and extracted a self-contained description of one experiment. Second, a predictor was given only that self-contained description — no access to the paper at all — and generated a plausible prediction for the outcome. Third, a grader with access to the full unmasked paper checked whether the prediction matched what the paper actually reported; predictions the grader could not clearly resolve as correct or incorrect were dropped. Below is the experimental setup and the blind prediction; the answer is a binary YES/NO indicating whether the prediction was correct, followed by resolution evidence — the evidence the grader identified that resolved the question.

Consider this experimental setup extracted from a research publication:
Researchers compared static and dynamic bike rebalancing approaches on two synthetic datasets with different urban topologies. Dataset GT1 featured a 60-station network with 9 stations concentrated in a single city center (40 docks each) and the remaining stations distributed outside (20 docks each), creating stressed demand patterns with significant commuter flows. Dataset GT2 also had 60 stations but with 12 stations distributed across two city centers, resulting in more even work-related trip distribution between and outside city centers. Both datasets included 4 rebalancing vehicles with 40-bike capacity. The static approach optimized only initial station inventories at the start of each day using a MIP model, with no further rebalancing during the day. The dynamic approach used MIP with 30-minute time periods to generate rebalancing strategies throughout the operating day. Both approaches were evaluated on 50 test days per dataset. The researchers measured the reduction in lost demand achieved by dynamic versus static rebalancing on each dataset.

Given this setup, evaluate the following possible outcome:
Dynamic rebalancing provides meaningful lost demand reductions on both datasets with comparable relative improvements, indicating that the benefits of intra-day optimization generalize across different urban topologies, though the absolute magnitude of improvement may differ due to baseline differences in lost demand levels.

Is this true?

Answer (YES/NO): YES